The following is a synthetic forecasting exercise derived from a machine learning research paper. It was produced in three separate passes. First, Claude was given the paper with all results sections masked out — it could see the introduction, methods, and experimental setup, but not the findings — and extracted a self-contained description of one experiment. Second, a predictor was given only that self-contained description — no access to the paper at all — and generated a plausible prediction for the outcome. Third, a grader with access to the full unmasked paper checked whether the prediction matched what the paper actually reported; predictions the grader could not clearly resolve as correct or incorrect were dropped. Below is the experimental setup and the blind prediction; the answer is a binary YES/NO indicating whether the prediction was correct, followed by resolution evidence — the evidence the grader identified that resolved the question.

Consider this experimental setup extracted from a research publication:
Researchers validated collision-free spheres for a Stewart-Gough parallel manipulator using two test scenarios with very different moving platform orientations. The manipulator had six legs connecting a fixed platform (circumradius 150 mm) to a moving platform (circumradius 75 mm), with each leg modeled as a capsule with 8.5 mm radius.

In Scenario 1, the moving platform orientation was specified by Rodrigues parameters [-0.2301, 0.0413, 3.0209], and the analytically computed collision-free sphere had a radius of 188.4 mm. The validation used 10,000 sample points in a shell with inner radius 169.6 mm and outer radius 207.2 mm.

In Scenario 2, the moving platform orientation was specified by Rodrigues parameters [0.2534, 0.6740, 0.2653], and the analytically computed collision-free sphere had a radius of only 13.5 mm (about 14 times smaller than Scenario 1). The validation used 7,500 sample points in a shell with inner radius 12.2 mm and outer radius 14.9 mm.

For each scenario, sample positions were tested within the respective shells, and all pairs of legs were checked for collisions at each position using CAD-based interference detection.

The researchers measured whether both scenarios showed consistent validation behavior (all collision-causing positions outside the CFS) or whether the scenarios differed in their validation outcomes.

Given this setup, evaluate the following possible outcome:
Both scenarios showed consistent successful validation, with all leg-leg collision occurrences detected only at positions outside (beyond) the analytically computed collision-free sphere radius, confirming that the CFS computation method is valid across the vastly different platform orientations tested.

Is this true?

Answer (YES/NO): YES